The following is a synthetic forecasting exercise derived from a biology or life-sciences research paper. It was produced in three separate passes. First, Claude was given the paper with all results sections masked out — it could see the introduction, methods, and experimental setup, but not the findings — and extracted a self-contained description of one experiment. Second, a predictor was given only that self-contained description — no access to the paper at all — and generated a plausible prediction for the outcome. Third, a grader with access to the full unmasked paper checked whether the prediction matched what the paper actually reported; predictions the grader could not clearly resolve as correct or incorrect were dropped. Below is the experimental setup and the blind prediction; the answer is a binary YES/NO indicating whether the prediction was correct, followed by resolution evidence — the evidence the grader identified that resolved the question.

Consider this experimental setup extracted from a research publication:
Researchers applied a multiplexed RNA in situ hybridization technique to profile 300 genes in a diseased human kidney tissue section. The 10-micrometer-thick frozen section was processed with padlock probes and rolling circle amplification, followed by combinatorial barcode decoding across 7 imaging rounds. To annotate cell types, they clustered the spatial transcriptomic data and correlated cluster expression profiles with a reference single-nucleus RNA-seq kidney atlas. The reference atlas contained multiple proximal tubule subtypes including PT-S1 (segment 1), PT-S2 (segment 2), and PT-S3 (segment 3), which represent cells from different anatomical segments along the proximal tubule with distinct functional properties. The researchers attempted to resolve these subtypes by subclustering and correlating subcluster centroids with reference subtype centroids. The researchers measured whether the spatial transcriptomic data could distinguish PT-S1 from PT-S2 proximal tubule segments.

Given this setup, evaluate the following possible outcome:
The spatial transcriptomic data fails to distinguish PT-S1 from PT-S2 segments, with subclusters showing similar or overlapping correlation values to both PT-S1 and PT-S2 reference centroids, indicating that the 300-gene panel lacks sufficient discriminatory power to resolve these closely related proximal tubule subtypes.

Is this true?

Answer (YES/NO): YES